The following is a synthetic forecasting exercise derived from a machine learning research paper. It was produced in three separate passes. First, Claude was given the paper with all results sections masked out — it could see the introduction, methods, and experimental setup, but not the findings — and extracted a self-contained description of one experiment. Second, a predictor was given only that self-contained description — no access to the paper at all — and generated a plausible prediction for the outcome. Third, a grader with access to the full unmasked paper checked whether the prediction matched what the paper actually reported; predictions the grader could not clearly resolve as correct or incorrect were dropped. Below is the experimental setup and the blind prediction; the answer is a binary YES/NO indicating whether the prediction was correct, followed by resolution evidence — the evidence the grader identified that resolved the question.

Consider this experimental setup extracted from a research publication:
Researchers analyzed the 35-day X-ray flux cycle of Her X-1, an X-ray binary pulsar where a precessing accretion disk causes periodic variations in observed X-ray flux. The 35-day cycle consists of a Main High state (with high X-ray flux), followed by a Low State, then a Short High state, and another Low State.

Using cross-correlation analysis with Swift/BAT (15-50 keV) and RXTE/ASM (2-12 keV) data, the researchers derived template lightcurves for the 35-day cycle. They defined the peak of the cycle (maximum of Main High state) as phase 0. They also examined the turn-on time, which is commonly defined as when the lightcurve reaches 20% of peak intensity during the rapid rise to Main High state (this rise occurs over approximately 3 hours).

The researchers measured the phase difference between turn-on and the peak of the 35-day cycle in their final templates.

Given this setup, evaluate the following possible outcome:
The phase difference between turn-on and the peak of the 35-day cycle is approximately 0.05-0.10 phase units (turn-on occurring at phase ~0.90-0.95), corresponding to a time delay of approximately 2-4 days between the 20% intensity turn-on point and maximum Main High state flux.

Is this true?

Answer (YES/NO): NO